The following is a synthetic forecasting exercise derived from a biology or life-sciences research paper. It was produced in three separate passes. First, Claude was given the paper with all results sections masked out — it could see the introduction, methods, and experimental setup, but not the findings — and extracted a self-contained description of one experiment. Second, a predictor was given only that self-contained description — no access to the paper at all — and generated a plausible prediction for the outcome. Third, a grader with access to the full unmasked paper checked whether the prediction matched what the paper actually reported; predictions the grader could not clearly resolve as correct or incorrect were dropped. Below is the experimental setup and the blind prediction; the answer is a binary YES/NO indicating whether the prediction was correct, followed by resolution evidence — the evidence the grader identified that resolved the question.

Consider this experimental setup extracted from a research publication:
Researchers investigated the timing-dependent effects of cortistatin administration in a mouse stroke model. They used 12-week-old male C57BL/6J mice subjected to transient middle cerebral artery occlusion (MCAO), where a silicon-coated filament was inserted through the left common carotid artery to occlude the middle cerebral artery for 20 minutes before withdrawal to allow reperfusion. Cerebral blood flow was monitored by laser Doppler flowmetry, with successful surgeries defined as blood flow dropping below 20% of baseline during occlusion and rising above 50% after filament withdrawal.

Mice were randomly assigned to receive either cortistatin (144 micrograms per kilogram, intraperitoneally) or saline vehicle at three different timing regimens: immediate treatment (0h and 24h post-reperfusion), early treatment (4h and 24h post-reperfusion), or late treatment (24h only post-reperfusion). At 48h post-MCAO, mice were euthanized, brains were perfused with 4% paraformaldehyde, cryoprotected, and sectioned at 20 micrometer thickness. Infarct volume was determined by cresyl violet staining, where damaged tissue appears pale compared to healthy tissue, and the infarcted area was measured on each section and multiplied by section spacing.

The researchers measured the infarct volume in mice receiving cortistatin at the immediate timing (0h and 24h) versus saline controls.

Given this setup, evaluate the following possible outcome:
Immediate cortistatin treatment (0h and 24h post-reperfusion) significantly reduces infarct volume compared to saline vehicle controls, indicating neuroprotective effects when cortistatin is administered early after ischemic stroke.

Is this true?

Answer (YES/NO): NO